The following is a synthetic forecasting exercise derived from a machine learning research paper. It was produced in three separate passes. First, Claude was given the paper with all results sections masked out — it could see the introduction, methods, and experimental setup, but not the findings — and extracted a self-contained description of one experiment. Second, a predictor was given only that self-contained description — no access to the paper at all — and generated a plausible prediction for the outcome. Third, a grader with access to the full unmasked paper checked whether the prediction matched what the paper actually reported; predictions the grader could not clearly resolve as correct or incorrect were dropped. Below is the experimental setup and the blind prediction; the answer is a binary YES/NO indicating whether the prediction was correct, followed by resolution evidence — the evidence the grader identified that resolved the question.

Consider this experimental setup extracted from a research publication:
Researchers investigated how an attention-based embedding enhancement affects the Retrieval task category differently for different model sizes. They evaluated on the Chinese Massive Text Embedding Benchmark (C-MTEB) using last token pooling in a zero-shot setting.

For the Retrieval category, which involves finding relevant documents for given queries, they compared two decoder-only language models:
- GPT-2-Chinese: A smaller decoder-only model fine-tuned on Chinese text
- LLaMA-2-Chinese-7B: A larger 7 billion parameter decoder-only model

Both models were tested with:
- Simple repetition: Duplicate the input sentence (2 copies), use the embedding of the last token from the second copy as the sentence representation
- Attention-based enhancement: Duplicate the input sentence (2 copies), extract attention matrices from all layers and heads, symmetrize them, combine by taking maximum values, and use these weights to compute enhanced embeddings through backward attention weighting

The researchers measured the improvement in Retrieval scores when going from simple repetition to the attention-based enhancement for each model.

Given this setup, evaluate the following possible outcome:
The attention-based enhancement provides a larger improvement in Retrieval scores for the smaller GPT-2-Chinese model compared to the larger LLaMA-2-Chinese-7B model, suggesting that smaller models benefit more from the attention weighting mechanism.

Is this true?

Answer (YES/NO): NO